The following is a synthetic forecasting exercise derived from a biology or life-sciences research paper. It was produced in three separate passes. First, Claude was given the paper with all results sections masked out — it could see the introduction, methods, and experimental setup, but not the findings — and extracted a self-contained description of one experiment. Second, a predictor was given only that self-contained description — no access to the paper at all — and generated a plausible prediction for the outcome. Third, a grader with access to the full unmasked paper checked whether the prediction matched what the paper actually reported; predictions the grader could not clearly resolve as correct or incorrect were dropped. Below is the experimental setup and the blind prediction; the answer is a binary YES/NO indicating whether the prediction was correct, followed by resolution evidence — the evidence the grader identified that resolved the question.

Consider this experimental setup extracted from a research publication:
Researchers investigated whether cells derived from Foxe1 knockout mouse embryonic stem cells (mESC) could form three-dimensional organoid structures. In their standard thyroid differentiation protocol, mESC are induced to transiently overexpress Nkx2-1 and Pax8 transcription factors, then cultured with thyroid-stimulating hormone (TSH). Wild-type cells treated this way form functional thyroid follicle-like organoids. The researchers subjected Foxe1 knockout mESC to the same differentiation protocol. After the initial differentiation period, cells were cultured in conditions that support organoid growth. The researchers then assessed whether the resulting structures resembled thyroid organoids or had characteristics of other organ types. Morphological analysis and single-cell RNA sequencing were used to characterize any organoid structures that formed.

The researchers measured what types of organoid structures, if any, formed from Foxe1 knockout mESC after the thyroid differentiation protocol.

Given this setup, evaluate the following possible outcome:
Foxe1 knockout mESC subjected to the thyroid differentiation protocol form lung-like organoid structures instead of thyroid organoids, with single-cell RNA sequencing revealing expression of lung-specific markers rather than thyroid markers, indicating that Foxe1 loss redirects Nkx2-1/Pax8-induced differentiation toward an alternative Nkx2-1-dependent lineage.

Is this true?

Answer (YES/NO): NO